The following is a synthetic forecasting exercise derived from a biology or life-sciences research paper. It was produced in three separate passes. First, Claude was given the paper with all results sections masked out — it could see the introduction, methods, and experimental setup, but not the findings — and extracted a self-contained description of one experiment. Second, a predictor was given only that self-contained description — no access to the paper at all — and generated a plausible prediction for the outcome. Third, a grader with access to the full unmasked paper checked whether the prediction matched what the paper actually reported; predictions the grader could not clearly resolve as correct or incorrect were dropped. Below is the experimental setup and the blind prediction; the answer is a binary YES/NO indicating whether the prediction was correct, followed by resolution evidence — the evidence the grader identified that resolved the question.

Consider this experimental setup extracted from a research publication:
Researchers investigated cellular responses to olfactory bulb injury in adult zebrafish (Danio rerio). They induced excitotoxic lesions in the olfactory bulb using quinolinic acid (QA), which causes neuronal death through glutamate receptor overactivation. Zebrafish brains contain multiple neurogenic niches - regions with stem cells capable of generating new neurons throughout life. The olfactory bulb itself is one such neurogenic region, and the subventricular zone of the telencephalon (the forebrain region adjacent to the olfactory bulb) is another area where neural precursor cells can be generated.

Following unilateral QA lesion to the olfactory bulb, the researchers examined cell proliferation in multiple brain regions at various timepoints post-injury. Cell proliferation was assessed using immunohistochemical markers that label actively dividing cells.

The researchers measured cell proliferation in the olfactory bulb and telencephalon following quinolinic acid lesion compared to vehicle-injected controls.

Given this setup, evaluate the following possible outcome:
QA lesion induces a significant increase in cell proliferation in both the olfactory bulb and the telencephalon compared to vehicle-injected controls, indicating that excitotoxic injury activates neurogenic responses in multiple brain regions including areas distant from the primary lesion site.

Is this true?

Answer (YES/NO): NO